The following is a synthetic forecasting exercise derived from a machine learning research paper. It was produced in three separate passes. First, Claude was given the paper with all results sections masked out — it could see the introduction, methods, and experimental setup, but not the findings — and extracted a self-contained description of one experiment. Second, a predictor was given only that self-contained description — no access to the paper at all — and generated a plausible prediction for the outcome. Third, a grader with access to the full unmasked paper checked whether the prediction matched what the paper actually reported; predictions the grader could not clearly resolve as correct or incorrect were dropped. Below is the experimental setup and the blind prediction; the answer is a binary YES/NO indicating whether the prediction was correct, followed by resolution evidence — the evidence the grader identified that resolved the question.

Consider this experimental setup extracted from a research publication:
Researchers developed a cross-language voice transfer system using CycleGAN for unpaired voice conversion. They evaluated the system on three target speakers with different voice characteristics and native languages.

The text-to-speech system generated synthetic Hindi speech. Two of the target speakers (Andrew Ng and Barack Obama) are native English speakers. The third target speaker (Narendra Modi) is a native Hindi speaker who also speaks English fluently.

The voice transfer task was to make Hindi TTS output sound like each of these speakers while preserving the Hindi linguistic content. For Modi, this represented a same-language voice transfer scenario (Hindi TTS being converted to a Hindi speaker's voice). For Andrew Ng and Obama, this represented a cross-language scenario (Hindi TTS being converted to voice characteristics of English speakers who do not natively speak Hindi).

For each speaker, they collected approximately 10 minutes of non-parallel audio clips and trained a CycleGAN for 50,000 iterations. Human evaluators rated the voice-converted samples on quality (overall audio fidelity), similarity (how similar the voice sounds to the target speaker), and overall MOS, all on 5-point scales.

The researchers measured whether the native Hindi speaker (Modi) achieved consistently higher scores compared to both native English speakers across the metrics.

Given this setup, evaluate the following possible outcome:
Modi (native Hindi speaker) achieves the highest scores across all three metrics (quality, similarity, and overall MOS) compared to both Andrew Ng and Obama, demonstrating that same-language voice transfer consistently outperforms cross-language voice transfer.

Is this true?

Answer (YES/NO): NO